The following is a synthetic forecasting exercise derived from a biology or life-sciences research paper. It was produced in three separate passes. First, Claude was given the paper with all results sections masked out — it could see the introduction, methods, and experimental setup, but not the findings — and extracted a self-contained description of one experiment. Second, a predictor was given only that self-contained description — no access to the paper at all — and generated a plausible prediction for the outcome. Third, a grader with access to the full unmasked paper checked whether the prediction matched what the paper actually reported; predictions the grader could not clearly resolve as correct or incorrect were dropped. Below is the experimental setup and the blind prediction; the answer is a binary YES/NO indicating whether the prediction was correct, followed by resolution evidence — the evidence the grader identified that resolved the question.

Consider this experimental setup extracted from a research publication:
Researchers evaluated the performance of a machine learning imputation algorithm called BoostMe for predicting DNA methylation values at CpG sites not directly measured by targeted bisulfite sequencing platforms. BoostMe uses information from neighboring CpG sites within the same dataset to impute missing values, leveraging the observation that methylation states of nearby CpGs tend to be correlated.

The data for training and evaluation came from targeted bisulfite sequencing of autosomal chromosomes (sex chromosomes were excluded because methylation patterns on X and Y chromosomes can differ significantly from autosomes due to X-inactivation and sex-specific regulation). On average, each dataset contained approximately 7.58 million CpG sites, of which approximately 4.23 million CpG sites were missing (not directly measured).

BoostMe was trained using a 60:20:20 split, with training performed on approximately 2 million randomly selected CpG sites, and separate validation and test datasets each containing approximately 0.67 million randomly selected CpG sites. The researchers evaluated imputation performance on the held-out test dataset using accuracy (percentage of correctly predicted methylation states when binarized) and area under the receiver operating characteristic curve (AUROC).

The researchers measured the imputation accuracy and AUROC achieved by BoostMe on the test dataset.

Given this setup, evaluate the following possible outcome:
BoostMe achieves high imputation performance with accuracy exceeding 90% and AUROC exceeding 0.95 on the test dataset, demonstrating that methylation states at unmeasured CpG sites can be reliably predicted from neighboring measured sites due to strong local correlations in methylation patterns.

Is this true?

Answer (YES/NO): YES